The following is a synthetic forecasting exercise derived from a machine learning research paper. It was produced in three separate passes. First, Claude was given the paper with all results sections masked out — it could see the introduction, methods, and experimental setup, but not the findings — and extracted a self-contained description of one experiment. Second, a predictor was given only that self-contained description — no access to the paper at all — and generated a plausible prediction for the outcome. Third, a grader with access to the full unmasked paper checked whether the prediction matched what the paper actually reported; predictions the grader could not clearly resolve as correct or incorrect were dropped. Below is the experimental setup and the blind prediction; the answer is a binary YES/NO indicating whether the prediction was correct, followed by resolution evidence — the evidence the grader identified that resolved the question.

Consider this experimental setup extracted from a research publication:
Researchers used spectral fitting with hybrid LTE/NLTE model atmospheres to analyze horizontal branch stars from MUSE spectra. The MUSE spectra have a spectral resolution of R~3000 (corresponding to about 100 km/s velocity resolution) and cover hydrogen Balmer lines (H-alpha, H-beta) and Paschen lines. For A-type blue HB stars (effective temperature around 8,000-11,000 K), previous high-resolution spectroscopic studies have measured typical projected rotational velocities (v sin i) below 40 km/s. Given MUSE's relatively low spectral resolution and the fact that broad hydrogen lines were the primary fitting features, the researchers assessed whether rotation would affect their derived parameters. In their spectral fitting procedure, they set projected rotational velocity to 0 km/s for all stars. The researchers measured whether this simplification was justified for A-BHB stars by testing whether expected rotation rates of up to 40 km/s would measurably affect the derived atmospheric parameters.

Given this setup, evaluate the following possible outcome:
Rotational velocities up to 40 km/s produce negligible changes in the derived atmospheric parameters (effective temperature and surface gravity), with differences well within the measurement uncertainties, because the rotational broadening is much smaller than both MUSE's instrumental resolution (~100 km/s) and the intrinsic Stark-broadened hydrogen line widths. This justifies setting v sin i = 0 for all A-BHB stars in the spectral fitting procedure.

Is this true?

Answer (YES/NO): YES